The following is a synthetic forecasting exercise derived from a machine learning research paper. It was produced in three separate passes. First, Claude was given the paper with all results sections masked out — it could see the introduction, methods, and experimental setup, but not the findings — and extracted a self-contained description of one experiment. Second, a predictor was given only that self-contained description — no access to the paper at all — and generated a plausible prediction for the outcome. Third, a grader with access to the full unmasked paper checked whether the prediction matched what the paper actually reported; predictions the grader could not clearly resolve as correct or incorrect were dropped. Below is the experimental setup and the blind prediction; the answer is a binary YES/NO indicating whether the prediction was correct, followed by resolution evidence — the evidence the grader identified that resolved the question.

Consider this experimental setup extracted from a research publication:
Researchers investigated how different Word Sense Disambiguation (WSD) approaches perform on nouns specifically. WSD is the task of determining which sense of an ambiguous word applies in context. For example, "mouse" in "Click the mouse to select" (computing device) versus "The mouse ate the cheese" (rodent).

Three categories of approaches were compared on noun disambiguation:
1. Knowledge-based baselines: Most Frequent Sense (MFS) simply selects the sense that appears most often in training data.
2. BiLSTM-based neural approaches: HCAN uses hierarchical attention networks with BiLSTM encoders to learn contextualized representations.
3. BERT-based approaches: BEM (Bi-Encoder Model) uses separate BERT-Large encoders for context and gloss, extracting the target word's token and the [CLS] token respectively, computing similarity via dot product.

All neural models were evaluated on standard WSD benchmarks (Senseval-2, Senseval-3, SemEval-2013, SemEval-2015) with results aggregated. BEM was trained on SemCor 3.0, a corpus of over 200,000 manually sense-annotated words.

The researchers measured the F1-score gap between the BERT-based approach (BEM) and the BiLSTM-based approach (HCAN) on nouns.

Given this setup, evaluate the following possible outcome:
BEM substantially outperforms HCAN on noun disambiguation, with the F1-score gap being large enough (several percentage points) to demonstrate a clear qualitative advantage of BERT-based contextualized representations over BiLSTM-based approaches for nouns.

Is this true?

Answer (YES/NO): YES